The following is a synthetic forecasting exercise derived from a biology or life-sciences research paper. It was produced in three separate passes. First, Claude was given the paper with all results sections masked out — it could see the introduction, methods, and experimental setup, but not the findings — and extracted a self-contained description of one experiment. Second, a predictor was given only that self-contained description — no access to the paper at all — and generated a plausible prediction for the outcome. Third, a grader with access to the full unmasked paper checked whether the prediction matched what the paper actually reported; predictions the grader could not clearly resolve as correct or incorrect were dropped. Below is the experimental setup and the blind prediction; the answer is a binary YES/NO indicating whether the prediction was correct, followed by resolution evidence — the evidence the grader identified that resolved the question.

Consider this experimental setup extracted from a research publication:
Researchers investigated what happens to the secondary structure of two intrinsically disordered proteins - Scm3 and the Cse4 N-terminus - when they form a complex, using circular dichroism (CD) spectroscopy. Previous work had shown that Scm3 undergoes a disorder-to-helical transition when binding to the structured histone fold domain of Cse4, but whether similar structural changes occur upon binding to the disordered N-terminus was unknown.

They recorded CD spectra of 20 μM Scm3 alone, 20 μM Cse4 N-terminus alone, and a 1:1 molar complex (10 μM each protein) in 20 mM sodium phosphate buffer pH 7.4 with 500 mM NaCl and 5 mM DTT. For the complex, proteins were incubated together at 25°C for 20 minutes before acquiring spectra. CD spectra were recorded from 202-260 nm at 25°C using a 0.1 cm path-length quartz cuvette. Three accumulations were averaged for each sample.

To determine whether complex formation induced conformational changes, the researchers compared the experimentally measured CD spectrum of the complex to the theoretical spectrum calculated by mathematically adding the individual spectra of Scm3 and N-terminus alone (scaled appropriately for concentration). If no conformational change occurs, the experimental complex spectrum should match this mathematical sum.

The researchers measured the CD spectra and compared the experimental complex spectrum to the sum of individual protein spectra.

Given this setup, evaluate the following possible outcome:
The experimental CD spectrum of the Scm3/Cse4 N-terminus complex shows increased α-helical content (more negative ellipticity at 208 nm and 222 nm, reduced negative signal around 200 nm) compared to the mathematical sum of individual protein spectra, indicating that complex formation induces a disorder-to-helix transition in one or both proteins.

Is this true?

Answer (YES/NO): NO